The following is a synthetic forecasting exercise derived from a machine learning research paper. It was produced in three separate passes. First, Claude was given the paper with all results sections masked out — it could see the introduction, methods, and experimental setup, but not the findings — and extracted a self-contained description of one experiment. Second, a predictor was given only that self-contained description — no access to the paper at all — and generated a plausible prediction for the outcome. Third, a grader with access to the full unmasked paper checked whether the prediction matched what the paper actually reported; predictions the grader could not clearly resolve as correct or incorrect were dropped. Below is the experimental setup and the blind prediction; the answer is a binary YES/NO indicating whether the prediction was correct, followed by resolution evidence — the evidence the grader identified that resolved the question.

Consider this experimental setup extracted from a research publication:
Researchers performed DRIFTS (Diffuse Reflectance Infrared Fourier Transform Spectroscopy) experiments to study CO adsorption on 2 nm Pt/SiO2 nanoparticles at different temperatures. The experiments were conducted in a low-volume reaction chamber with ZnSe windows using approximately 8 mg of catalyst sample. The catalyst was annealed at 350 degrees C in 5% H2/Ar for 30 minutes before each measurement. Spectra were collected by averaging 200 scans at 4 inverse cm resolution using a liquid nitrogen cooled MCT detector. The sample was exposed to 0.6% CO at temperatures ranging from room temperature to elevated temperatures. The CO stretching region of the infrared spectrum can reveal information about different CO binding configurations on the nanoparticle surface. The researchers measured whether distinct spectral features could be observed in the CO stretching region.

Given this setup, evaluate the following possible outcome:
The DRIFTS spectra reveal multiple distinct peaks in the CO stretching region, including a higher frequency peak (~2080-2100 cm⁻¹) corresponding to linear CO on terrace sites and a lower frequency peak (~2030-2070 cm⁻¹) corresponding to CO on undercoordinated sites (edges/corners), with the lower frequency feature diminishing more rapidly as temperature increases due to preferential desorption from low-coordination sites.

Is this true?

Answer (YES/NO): NO